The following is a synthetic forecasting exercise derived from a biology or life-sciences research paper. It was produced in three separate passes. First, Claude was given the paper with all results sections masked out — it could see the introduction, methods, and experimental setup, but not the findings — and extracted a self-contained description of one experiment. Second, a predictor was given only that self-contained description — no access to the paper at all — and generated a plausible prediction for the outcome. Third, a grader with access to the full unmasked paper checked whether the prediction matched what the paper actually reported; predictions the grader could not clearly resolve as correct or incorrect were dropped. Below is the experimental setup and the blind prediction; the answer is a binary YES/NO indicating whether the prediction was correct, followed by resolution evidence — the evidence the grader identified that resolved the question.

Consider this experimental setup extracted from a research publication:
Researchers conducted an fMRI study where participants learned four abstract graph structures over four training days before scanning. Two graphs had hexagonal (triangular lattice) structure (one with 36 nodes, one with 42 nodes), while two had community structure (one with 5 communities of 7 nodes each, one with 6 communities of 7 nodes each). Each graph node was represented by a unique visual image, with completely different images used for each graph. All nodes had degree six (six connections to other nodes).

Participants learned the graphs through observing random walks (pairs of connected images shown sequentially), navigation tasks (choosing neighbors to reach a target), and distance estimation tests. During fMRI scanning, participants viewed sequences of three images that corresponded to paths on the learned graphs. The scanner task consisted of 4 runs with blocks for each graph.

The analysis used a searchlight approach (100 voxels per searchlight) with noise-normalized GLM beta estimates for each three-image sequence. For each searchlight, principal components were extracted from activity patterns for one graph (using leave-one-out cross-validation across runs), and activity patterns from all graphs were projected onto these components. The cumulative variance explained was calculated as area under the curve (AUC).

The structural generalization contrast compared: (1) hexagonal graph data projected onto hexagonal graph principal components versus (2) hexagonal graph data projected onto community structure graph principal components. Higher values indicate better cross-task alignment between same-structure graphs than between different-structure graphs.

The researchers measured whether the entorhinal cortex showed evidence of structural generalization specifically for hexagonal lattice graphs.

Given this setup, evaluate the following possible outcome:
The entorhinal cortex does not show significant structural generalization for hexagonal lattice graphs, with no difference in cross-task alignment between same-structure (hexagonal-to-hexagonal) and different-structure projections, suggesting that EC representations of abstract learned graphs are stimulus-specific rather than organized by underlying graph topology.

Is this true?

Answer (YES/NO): NO